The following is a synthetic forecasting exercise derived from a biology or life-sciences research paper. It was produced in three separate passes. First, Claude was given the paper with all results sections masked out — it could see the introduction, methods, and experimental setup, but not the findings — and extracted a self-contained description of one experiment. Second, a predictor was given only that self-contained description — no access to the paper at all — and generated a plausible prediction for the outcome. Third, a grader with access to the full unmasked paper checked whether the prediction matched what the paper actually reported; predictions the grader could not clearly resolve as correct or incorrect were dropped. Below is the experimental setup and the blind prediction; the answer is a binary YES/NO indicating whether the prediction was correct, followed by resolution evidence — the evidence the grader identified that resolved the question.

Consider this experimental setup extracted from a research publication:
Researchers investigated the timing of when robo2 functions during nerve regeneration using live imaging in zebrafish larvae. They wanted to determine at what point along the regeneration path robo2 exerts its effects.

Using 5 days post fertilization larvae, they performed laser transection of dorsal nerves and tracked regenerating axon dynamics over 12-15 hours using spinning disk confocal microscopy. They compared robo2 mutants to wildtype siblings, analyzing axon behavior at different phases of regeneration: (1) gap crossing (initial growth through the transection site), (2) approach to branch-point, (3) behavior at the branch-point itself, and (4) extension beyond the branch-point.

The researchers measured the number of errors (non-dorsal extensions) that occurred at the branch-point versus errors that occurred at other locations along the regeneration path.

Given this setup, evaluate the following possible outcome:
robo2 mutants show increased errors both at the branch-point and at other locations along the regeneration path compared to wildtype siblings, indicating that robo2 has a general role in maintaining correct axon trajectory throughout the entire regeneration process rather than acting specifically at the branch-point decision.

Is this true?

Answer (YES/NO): NO